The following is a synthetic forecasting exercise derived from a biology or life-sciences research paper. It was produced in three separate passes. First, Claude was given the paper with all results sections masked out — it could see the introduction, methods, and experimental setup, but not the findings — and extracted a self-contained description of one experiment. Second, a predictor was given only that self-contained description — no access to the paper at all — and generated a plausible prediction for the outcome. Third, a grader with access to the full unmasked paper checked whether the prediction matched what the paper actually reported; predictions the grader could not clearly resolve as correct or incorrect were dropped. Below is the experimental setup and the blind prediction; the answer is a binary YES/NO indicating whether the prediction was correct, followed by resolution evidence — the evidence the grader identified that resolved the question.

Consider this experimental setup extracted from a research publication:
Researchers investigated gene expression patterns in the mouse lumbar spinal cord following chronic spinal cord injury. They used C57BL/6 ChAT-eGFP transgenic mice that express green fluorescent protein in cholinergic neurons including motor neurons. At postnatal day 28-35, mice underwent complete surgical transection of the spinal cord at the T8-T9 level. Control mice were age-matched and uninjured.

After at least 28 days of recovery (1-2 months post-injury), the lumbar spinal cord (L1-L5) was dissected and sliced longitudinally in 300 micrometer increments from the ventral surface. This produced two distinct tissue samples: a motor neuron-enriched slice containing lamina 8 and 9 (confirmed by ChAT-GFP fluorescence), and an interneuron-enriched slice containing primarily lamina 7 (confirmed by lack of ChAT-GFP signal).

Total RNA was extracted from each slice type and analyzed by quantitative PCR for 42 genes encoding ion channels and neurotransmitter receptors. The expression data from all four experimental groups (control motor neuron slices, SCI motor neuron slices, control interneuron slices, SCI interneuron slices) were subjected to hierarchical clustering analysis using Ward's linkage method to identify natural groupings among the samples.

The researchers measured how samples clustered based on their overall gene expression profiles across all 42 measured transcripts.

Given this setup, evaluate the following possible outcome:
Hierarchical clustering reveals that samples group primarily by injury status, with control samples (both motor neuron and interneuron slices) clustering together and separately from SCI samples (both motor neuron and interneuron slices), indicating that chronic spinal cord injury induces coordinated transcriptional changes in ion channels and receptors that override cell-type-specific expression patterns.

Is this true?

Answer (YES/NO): NO